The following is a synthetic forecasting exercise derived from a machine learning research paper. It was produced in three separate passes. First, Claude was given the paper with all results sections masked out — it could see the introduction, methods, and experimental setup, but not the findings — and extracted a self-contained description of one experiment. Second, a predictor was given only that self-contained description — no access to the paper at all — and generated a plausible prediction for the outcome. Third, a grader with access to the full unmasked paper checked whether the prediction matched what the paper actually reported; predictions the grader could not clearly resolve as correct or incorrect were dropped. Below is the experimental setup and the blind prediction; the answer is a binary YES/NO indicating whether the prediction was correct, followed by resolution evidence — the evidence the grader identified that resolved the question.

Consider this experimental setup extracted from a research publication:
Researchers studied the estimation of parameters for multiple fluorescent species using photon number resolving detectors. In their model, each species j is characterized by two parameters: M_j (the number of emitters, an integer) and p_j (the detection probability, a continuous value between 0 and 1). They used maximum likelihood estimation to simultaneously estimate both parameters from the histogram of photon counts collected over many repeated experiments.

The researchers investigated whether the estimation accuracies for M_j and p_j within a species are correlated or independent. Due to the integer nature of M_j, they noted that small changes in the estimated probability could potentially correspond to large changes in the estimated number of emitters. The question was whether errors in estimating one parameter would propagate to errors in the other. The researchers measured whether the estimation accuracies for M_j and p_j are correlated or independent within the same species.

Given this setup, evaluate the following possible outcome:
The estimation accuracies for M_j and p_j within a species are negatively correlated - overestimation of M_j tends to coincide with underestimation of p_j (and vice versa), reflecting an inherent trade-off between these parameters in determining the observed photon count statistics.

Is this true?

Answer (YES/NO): NO